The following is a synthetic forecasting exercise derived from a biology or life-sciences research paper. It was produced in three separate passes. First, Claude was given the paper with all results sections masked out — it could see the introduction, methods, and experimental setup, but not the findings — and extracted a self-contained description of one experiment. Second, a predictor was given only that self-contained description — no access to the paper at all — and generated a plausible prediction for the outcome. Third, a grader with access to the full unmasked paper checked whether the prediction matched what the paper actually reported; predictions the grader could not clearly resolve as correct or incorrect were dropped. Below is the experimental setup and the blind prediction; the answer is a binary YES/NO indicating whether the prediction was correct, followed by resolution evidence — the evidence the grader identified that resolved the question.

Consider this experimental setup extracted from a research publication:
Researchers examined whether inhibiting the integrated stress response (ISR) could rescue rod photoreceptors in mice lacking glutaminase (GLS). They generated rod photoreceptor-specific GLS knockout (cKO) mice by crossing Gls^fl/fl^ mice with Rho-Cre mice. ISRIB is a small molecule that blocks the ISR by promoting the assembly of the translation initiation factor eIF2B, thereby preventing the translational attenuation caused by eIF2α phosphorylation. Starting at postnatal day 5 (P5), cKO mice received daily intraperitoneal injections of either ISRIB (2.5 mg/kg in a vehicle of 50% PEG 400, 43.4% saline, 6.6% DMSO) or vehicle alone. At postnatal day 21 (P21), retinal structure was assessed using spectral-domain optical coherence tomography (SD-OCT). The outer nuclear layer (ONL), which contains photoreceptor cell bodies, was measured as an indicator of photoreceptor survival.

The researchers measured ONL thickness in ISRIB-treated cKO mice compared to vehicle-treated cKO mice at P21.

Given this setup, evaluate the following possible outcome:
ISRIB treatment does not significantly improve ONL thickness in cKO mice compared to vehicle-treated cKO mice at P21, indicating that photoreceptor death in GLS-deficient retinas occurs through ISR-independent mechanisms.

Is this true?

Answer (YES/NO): NO